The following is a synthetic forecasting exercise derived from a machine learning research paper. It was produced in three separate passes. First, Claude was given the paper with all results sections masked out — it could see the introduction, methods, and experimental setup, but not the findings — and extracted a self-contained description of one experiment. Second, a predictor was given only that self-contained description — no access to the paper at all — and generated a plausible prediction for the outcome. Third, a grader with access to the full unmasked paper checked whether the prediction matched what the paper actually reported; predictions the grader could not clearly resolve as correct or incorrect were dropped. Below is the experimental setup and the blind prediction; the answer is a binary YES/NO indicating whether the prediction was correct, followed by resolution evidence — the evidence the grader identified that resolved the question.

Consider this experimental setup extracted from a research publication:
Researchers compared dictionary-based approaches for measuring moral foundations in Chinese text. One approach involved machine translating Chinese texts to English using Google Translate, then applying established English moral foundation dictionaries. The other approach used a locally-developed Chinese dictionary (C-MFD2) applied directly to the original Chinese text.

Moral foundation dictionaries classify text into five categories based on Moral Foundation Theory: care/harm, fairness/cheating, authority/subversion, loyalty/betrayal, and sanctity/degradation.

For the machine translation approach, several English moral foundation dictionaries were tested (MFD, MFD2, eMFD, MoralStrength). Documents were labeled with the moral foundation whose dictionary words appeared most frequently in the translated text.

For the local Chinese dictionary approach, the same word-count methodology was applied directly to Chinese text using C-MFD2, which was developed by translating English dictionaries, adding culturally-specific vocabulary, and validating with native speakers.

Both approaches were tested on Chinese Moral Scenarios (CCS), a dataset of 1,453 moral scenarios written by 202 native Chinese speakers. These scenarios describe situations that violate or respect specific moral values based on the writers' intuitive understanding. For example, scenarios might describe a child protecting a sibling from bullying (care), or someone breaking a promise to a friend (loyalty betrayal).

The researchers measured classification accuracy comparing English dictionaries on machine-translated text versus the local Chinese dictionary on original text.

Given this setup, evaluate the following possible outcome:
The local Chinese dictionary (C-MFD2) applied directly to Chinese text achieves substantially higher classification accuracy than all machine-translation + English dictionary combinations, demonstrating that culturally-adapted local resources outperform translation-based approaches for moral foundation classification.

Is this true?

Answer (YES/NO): NO